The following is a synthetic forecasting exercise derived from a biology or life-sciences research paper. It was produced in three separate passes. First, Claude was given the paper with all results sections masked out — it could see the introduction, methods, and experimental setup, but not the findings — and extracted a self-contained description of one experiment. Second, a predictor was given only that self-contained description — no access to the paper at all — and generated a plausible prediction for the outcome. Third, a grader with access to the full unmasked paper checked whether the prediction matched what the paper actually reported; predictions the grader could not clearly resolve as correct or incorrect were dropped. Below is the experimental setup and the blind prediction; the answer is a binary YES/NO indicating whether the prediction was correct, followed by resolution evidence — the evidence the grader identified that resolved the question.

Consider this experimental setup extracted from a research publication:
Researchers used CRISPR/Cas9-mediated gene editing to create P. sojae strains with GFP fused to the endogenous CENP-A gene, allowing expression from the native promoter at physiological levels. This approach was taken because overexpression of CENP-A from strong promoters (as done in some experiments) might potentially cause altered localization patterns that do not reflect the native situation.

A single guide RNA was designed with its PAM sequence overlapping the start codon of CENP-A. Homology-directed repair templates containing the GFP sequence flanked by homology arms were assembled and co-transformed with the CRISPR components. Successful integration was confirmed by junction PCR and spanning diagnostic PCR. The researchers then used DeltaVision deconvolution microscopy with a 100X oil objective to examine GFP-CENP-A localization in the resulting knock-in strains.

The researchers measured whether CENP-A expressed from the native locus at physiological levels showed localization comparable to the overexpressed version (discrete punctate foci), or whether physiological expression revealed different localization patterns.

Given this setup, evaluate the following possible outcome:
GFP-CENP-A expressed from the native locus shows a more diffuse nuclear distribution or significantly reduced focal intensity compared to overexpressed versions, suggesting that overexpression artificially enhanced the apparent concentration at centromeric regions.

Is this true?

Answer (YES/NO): NO